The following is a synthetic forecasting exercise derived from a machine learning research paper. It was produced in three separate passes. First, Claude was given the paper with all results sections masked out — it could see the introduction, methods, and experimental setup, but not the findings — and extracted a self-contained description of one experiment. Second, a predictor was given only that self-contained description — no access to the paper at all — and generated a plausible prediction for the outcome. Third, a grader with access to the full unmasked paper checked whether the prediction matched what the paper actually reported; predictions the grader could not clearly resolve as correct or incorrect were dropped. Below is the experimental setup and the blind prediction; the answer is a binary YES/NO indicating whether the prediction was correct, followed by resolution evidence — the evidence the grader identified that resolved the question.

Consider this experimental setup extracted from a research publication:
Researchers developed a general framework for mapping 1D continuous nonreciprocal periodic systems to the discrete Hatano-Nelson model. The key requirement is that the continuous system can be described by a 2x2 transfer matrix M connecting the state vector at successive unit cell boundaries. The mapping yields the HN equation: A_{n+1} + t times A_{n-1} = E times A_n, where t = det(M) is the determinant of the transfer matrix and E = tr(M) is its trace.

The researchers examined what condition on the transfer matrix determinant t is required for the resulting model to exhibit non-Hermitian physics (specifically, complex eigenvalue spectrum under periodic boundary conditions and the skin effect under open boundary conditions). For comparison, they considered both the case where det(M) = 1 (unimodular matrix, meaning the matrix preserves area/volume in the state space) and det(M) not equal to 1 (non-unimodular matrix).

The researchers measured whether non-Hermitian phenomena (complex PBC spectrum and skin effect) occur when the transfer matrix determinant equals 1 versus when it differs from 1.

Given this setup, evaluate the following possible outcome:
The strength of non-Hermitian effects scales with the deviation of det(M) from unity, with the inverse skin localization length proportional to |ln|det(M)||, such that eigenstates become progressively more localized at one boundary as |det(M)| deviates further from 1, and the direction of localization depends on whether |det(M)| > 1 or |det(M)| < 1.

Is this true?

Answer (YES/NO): YES